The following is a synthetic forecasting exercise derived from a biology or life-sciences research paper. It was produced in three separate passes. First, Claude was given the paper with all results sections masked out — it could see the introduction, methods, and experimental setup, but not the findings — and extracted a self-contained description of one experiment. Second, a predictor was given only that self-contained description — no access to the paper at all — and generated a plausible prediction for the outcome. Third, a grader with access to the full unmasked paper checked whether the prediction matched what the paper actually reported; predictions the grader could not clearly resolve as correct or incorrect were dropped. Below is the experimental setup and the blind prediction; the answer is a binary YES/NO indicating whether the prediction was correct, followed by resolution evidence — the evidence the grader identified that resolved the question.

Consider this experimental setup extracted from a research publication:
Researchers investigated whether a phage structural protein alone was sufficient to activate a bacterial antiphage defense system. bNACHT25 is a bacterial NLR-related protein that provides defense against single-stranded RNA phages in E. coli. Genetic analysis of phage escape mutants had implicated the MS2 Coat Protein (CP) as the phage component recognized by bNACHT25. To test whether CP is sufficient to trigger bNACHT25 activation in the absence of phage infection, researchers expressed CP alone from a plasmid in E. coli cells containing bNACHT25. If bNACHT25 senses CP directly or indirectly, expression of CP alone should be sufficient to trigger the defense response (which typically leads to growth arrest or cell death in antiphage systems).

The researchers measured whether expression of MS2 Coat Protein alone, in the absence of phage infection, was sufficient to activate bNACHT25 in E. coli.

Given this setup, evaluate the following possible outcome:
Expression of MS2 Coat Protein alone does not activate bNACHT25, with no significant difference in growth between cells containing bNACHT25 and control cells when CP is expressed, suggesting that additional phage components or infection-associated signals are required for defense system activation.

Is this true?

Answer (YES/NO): NO